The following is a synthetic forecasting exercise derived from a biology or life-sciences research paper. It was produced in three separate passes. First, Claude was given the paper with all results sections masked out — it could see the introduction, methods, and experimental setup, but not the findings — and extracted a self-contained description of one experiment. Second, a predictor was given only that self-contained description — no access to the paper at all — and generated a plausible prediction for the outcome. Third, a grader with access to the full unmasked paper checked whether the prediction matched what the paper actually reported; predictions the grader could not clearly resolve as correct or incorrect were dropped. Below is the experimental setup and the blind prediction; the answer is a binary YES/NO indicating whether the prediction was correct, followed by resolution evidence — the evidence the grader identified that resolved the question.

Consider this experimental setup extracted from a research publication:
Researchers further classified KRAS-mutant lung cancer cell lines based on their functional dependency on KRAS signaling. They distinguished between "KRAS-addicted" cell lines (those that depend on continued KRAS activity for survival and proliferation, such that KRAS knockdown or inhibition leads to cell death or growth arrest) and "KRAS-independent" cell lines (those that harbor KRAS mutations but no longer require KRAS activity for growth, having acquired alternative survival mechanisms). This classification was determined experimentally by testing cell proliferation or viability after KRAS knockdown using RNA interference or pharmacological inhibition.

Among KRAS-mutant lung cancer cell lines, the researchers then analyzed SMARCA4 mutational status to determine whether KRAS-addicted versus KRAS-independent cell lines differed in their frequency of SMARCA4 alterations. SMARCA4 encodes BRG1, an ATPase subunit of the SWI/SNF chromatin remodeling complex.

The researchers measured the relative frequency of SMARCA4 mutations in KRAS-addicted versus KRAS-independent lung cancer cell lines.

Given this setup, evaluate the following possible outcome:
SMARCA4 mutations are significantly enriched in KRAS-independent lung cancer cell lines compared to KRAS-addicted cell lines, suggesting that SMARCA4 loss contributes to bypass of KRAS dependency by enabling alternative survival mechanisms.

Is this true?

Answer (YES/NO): YES